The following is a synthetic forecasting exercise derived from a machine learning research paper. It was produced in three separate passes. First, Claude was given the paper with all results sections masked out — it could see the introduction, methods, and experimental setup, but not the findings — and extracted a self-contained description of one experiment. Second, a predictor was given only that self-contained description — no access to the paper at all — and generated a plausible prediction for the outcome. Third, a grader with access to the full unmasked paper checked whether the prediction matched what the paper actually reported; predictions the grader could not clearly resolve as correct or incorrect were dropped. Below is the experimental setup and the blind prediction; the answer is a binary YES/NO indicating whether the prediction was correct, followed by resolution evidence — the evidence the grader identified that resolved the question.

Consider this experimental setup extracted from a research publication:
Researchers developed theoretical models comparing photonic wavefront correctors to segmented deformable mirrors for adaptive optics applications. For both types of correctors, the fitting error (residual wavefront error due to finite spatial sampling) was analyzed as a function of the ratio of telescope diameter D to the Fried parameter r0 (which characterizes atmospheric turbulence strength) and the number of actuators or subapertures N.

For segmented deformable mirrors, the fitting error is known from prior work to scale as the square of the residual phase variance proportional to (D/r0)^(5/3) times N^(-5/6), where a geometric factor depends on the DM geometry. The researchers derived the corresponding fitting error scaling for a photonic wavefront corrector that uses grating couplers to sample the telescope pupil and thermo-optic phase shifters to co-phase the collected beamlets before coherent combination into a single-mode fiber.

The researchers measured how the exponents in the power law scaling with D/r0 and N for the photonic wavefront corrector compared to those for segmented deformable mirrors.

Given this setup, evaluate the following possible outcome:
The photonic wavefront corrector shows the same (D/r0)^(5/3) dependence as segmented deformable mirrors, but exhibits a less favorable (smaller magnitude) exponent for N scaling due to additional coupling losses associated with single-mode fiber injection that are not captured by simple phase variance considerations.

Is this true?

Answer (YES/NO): NO